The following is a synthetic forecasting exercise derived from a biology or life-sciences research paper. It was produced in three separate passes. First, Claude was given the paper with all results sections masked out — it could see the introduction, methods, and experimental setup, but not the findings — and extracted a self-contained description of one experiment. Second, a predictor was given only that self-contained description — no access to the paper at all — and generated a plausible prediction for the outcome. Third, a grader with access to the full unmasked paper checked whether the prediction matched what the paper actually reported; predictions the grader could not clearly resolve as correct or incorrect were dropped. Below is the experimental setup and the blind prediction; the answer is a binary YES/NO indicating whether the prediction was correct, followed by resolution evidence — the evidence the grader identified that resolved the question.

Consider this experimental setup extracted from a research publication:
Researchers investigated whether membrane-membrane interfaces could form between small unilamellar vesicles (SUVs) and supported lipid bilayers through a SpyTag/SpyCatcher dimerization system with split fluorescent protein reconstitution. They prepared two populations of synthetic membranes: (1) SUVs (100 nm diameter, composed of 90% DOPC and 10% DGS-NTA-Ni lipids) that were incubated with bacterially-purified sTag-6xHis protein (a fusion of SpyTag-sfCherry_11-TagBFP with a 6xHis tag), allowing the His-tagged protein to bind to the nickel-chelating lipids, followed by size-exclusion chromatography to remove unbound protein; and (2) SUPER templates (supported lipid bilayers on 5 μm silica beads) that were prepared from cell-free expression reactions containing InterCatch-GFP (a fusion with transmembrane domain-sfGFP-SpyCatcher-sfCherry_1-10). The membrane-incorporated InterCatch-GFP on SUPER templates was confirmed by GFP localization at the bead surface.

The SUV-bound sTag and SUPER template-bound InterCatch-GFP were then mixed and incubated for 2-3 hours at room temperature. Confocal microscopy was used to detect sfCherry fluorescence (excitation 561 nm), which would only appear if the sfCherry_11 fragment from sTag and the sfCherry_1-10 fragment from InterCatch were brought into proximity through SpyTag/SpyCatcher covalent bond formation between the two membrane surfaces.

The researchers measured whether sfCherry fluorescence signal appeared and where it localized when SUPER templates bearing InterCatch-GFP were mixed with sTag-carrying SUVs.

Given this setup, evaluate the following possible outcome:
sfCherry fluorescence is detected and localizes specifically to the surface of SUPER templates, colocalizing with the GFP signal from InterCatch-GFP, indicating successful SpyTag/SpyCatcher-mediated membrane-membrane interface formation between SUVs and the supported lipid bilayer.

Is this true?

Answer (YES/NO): YES